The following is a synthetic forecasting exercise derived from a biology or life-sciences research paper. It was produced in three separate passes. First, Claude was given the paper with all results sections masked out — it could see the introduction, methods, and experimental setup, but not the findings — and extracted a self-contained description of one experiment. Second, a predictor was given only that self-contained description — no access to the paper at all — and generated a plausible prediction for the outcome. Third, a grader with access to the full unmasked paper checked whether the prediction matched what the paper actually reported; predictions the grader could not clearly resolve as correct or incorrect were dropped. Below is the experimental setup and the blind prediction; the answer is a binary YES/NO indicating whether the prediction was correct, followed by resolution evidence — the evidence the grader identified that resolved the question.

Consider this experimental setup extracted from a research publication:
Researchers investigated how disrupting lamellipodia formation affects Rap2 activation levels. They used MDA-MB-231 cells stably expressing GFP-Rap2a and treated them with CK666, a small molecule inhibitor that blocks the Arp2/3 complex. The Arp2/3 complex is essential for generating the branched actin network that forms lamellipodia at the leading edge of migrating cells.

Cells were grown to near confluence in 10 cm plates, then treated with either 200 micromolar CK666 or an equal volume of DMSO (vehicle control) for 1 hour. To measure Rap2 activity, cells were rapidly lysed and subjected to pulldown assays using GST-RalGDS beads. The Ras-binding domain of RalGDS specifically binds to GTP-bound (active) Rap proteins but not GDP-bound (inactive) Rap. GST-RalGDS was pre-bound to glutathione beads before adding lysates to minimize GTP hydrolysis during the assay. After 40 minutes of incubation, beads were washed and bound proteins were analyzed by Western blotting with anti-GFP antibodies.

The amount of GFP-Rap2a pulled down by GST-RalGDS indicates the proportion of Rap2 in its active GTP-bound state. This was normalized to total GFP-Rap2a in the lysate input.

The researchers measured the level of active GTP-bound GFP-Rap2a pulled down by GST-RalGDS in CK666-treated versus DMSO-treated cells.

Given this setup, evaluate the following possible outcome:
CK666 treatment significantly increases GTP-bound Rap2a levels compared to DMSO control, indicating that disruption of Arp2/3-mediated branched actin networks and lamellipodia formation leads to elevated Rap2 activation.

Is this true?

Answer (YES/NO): YES